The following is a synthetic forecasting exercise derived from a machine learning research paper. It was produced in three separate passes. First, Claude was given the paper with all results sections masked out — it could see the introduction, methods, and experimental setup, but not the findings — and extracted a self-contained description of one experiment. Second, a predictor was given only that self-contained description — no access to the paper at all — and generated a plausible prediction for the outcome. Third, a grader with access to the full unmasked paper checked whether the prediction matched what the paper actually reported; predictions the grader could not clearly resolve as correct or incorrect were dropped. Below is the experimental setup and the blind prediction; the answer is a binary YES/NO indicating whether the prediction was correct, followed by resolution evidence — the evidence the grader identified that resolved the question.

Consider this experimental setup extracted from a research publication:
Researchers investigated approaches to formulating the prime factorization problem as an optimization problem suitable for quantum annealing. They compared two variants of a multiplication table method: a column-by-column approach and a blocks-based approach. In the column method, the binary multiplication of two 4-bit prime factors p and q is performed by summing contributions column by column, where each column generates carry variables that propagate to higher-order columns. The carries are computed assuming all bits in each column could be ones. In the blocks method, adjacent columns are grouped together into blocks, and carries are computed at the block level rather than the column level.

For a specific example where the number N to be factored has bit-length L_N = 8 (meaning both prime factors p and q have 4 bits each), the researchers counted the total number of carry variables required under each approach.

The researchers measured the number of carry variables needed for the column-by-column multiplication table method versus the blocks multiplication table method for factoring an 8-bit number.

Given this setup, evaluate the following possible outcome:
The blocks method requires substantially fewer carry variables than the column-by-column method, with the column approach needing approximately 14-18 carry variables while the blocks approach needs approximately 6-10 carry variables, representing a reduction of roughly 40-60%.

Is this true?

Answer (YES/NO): NO